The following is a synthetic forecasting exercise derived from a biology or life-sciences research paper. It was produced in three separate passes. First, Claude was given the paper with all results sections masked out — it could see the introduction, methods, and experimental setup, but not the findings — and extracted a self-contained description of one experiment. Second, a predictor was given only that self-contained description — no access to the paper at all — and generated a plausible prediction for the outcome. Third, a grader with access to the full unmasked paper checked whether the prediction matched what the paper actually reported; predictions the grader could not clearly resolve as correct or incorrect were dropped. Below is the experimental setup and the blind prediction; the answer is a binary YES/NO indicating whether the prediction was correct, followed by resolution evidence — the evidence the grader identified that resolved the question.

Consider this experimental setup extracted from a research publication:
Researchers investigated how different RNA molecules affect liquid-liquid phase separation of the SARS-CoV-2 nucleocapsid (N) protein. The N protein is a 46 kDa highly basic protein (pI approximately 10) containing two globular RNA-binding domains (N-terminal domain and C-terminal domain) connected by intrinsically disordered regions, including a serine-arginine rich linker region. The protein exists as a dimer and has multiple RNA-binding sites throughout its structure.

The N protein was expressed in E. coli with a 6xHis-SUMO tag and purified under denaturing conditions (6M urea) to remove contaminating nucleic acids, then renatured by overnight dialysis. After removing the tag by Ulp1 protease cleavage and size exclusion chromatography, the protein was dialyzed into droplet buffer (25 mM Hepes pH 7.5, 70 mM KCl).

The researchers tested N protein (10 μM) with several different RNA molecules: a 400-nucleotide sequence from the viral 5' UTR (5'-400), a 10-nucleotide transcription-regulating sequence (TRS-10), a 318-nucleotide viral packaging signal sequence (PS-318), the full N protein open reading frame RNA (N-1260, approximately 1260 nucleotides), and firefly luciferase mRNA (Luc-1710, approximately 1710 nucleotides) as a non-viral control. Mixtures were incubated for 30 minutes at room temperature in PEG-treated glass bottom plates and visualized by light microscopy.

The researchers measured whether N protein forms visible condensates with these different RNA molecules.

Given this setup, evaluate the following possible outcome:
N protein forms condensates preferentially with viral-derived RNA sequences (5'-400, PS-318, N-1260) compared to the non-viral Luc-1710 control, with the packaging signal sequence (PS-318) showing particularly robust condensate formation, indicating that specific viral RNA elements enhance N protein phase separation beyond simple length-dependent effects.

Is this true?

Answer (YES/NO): NO